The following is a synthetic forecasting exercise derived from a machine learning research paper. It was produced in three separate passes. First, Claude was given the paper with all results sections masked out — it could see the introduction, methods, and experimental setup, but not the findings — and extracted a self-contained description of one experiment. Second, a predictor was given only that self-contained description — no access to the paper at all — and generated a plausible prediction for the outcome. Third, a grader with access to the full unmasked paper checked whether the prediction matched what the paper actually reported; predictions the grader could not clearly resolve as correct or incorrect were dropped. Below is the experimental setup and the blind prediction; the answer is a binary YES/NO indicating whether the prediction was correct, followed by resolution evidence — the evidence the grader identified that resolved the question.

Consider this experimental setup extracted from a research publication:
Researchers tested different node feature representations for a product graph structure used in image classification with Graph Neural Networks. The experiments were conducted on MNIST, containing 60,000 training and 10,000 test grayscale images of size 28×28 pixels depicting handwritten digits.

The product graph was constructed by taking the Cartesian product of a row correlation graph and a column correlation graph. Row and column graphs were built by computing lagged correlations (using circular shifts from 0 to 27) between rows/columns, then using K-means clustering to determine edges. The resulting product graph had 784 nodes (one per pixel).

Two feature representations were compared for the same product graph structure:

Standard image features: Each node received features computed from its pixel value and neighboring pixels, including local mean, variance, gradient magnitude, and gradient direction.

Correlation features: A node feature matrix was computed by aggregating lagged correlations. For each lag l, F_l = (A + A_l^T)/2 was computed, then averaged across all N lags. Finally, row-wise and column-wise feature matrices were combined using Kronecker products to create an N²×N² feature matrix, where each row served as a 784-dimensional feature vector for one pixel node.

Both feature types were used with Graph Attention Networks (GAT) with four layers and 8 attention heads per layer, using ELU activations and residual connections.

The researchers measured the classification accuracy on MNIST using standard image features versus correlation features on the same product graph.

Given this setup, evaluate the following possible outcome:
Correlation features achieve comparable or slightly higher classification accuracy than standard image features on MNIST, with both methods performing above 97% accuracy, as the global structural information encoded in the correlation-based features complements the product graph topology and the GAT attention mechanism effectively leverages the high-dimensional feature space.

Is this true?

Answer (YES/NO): NO